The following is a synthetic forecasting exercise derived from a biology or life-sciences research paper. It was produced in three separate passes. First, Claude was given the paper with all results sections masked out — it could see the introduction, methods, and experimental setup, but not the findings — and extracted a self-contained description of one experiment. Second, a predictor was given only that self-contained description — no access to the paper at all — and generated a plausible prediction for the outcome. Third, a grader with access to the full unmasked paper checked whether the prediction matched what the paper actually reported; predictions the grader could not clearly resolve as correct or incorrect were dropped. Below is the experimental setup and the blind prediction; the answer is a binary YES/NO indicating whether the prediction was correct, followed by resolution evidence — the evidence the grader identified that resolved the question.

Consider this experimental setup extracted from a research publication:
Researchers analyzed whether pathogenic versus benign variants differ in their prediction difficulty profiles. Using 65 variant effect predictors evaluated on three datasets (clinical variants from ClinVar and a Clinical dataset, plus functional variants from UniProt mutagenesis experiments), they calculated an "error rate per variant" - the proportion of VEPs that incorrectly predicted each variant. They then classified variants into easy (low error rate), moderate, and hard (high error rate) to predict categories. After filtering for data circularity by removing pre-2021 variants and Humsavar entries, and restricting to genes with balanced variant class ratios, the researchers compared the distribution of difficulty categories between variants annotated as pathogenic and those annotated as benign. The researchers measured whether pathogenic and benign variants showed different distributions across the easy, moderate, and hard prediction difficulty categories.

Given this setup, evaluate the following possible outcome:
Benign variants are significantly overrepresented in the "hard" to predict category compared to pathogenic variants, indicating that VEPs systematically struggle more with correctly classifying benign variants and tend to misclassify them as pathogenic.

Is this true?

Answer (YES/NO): NO